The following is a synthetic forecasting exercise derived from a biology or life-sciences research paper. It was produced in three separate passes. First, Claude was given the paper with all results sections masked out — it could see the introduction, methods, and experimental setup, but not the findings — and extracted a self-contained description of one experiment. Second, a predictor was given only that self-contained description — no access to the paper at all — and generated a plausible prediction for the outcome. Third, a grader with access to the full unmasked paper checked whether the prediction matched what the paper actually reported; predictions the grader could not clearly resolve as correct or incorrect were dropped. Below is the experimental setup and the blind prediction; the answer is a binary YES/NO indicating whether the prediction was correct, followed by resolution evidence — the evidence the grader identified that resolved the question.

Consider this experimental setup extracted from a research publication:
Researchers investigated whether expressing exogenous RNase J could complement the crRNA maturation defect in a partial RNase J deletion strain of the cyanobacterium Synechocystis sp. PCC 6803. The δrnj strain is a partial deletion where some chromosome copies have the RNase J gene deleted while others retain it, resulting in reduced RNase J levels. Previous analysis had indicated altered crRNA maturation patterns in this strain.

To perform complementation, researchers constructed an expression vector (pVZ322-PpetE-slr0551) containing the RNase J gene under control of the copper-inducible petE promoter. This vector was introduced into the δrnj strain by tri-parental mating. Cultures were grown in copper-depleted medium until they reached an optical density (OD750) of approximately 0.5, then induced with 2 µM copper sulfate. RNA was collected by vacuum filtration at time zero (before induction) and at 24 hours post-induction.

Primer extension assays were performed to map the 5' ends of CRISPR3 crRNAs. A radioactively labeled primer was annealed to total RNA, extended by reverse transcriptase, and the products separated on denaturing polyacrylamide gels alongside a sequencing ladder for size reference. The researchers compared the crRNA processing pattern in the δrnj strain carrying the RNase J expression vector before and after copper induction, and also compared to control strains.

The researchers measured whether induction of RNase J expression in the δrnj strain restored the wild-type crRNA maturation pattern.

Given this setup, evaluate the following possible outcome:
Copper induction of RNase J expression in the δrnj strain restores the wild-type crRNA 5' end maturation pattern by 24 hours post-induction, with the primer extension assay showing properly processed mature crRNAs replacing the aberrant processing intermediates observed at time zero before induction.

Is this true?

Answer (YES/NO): NO